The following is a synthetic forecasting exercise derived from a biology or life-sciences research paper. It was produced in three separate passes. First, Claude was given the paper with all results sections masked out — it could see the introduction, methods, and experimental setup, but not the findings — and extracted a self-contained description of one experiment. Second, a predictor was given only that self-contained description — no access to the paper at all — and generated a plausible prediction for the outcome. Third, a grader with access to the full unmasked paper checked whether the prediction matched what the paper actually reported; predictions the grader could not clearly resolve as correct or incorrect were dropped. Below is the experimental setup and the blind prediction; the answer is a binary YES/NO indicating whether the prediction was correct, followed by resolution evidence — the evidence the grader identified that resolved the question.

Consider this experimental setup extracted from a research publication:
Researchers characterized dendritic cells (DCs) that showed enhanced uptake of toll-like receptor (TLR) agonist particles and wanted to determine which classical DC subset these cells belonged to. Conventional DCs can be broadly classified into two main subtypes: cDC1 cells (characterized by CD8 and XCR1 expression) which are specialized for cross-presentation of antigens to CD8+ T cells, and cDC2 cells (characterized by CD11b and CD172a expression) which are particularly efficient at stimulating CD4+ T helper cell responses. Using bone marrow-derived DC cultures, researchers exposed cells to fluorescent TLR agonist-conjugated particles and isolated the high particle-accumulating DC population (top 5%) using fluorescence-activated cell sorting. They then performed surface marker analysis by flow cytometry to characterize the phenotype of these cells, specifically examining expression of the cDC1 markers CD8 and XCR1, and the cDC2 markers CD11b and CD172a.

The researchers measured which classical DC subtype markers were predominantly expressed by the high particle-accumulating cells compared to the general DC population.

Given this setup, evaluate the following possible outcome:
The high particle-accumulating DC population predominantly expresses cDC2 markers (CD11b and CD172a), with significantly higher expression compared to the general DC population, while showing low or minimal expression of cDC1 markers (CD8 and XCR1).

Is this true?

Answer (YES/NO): YES